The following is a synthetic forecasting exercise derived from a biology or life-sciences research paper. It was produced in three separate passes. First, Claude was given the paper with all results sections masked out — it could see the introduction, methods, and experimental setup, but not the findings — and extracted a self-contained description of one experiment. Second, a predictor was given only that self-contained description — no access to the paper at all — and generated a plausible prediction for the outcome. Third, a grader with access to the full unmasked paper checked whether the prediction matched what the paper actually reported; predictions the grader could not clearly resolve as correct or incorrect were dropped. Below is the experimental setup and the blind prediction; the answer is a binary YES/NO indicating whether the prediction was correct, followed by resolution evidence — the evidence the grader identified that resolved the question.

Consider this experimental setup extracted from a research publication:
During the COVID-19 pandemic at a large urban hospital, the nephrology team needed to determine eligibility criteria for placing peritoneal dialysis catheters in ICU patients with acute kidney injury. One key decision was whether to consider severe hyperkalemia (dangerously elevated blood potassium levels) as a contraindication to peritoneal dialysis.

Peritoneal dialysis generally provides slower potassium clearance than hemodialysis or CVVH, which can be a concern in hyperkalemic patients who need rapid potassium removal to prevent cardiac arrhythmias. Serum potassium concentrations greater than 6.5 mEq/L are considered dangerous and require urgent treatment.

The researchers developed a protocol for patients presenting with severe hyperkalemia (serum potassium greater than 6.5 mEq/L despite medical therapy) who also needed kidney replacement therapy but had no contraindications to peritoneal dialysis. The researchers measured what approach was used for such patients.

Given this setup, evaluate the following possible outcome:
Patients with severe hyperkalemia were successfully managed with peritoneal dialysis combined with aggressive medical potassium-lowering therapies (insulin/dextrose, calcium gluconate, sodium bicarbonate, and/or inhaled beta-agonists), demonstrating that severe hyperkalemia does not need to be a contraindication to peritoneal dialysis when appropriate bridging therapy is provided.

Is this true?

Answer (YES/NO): NO